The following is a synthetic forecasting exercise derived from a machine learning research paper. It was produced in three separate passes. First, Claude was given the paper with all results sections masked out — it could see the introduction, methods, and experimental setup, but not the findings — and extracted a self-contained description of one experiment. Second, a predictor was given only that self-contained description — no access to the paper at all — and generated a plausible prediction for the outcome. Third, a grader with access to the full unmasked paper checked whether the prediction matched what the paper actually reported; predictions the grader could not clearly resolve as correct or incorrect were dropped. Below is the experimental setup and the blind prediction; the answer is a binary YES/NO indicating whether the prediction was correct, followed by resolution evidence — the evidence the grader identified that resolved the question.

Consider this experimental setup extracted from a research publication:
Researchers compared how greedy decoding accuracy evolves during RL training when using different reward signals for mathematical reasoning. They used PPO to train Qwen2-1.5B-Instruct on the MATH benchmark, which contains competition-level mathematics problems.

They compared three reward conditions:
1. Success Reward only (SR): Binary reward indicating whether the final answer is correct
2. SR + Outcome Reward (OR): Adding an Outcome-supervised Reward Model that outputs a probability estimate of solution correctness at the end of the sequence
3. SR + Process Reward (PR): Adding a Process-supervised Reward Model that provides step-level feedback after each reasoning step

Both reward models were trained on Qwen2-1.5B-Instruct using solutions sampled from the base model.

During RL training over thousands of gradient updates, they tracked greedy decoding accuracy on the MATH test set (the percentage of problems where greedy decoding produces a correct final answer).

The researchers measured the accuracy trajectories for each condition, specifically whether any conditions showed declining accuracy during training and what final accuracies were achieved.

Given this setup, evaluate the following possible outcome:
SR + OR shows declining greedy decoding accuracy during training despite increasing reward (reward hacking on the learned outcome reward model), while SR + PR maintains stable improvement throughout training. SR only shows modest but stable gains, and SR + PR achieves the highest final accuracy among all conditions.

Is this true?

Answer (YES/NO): NO